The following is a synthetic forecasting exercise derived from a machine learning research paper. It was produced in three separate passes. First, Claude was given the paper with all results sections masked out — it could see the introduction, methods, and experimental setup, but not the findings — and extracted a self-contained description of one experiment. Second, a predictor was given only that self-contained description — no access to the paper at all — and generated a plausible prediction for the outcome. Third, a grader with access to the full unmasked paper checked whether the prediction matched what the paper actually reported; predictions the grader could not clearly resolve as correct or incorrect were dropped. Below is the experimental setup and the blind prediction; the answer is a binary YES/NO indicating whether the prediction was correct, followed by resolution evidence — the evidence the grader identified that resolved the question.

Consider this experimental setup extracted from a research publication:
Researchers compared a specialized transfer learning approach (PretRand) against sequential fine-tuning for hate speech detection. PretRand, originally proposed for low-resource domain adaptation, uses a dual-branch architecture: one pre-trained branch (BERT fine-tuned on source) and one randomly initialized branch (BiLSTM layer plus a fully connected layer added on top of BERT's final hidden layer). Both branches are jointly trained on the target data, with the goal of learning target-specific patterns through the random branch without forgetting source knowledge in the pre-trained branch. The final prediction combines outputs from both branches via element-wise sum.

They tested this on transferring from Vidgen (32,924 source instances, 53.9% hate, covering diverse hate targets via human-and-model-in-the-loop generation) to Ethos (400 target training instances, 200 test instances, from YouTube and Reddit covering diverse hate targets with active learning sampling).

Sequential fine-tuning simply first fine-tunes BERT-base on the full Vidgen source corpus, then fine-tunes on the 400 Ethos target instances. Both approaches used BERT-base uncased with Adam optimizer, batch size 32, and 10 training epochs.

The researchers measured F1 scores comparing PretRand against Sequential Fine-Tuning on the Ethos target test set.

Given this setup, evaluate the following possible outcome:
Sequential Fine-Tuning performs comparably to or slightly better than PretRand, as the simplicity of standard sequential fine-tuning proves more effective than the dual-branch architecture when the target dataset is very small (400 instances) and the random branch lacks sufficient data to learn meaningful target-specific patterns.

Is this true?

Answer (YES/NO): YES